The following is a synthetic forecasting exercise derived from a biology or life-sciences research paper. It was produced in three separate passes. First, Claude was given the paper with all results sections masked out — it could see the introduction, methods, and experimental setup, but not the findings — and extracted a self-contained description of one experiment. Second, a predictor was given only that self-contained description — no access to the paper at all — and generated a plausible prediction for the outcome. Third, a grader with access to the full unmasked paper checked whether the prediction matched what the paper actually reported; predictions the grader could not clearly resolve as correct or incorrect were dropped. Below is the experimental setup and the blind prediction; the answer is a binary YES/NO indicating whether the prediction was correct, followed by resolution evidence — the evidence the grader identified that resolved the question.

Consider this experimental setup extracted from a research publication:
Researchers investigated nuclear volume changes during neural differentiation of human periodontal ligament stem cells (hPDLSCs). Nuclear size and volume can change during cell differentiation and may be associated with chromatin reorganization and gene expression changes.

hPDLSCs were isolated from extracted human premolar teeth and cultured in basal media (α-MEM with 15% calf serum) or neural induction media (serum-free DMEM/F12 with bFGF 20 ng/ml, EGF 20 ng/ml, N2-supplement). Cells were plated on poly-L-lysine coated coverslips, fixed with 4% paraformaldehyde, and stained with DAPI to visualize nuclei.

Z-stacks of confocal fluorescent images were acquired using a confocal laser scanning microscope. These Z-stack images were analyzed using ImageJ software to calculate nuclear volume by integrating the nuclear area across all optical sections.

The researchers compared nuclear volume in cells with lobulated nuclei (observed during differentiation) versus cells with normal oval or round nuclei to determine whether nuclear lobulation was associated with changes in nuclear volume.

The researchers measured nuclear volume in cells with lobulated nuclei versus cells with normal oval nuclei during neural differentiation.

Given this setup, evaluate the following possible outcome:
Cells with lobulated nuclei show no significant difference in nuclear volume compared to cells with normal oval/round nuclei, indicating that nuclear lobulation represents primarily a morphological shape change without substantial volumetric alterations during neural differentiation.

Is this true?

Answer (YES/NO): NO